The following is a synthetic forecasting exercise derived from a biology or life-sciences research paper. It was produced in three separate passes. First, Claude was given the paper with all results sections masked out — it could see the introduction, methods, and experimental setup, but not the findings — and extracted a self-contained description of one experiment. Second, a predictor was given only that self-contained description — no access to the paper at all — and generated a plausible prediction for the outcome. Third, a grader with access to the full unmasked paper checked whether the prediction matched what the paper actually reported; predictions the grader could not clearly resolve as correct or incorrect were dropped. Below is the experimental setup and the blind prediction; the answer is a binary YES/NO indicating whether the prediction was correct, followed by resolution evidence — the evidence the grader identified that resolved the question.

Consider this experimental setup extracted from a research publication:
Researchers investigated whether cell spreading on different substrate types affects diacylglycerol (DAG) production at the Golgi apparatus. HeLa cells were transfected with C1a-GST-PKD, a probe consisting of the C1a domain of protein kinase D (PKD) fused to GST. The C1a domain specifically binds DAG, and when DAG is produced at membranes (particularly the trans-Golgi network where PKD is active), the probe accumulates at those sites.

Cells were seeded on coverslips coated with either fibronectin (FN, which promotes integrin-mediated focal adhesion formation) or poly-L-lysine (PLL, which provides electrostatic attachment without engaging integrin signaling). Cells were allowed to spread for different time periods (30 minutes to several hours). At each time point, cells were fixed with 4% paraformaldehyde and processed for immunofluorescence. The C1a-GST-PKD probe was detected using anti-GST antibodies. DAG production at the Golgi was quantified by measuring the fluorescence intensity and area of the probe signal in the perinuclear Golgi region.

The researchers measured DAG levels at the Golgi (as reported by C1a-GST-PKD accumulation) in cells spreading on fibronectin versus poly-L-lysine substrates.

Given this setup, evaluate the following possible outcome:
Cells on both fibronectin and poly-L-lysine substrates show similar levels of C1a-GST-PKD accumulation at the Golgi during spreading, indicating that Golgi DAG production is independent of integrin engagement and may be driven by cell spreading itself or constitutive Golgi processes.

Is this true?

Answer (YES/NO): NO